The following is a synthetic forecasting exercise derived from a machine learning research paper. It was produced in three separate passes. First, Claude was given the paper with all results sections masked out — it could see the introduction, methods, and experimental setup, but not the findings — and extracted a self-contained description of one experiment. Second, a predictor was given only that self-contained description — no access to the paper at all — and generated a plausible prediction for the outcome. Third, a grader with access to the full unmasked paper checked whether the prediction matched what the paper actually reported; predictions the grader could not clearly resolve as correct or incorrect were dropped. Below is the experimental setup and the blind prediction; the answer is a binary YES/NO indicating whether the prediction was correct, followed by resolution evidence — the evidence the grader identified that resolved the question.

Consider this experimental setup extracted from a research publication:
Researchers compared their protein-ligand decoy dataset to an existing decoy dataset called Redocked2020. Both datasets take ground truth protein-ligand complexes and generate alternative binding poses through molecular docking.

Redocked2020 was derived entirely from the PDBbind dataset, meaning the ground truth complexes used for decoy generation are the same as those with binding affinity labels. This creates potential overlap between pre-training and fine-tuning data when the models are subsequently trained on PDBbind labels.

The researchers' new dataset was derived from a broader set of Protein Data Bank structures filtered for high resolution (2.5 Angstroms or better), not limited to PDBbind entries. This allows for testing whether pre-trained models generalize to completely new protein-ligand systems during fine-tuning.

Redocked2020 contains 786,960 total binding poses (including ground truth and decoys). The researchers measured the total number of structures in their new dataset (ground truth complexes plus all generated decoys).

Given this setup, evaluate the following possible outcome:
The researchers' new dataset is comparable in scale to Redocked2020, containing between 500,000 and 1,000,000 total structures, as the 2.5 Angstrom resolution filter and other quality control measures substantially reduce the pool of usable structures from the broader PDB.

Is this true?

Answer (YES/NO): NO